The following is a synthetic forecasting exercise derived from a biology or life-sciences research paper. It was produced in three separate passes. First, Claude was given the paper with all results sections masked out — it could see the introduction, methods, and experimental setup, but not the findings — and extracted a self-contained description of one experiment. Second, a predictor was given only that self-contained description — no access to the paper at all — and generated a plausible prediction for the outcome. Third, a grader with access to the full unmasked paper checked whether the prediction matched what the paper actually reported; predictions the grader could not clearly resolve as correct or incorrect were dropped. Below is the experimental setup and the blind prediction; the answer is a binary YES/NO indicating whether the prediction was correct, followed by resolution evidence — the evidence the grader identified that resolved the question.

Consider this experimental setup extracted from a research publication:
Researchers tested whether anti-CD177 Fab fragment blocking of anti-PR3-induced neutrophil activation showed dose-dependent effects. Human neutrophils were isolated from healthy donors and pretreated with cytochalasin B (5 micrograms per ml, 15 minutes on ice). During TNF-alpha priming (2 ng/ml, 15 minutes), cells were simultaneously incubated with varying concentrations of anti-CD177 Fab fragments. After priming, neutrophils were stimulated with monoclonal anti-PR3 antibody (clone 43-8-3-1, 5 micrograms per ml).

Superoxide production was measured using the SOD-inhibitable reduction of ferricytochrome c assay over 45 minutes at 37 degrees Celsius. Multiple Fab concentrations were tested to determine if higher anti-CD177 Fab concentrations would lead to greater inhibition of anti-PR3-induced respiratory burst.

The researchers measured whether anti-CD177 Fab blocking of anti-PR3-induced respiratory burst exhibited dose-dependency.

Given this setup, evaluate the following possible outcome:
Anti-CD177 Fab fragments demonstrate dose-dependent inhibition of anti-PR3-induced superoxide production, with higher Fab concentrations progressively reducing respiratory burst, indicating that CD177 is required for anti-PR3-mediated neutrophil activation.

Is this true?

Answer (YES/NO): NO